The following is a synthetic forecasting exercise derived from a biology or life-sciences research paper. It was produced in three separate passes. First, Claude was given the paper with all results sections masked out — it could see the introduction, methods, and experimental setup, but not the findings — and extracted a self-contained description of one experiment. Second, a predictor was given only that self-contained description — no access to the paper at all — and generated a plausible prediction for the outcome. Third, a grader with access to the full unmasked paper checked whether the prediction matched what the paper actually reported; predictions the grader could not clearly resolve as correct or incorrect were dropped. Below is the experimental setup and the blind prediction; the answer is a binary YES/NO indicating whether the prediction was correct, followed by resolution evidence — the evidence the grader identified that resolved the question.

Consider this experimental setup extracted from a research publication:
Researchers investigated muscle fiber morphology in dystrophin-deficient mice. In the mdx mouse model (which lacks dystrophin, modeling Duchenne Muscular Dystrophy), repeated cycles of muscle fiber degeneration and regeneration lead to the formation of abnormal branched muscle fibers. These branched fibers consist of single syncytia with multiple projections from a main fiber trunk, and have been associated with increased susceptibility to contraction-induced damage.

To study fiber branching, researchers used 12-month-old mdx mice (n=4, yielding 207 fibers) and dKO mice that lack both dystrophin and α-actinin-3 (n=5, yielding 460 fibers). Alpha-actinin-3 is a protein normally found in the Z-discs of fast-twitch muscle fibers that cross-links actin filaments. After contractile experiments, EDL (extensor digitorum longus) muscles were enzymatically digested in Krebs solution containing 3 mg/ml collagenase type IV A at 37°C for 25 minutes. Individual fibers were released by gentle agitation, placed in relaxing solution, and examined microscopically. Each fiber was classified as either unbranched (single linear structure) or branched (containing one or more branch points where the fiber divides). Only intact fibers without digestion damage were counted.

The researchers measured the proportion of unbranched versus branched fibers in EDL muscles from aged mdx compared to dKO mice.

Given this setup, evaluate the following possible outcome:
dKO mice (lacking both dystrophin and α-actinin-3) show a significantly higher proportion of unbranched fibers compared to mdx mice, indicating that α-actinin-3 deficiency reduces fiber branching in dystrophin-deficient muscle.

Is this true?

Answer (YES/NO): YES